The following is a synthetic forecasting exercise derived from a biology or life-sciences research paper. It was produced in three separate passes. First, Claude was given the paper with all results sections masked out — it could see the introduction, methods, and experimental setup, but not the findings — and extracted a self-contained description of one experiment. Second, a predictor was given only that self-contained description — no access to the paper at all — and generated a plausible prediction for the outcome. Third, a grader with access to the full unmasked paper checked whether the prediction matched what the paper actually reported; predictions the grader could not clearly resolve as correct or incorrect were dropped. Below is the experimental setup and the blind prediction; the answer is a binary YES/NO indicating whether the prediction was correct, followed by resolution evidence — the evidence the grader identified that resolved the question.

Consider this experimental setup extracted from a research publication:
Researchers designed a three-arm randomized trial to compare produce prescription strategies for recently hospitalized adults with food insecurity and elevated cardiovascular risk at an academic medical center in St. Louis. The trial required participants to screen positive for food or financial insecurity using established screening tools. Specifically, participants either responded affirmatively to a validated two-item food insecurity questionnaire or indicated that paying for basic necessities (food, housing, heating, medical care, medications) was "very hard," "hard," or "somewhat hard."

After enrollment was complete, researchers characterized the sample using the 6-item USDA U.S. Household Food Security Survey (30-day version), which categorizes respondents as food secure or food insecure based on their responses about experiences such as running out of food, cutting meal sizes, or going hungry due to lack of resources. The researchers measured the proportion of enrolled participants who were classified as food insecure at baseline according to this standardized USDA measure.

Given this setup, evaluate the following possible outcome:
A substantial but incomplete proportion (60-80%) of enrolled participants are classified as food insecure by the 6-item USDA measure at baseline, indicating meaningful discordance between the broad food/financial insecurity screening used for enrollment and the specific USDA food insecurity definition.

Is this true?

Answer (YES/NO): YES